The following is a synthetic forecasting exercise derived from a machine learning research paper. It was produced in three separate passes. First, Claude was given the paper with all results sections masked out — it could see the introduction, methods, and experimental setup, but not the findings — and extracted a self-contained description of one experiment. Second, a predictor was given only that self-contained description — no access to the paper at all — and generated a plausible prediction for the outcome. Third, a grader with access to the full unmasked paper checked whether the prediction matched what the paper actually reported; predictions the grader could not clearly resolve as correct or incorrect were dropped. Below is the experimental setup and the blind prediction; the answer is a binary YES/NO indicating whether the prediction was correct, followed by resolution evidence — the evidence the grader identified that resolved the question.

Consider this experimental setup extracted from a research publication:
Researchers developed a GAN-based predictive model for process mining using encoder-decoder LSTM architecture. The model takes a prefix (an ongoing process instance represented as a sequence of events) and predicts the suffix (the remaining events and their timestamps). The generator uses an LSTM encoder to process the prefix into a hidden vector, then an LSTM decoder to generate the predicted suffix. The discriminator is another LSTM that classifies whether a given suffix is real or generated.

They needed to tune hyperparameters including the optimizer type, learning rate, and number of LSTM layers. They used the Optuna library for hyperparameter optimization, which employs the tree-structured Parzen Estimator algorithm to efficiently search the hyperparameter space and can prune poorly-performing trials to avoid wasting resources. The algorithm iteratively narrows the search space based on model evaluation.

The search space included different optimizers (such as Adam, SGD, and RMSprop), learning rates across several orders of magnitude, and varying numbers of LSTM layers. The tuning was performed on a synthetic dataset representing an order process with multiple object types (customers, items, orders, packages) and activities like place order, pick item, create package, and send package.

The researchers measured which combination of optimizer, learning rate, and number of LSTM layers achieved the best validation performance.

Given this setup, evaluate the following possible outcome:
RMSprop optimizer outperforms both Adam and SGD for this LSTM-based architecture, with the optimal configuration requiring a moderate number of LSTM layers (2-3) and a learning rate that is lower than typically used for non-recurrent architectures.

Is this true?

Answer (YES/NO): NO